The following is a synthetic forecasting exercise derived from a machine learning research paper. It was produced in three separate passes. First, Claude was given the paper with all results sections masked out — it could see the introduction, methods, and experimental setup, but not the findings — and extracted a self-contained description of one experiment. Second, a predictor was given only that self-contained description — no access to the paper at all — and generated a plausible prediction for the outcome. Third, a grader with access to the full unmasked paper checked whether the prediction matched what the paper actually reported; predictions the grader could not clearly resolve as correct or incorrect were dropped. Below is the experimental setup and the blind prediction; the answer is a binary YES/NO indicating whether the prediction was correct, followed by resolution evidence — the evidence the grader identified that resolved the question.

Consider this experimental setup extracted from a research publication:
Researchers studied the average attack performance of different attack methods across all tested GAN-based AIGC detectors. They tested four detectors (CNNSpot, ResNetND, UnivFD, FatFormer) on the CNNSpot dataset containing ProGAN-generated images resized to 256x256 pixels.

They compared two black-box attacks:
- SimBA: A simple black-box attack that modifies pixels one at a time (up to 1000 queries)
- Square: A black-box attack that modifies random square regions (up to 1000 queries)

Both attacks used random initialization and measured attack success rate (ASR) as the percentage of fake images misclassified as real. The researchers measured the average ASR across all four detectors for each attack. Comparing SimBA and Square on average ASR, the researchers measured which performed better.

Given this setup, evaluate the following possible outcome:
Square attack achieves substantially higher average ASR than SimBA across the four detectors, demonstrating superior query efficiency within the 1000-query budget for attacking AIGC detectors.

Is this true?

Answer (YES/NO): YES